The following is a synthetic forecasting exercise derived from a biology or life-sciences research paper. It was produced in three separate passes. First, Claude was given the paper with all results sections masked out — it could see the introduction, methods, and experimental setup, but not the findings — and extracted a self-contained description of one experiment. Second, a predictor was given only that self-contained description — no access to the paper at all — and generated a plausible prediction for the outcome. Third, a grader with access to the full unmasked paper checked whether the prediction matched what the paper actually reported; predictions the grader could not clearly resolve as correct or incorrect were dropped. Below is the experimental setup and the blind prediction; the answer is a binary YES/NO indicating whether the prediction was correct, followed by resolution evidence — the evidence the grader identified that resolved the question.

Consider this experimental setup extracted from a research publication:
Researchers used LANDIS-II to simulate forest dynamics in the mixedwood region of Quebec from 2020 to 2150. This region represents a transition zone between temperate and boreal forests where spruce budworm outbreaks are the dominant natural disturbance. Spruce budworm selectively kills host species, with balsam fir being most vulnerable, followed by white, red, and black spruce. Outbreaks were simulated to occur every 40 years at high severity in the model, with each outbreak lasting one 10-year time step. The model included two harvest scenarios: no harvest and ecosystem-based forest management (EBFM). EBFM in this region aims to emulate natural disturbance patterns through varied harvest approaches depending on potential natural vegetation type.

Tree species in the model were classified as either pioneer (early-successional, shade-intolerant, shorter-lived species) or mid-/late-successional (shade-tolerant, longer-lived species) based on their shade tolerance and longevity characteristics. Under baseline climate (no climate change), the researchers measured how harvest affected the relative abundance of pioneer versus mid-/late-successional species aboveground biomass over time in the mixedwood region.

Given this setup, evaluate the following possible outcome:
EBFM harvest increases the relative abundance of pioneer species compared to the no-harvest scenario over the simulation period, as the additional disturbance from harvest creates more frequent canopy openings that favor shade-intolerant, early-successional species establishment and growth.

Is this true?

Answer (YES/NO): YES